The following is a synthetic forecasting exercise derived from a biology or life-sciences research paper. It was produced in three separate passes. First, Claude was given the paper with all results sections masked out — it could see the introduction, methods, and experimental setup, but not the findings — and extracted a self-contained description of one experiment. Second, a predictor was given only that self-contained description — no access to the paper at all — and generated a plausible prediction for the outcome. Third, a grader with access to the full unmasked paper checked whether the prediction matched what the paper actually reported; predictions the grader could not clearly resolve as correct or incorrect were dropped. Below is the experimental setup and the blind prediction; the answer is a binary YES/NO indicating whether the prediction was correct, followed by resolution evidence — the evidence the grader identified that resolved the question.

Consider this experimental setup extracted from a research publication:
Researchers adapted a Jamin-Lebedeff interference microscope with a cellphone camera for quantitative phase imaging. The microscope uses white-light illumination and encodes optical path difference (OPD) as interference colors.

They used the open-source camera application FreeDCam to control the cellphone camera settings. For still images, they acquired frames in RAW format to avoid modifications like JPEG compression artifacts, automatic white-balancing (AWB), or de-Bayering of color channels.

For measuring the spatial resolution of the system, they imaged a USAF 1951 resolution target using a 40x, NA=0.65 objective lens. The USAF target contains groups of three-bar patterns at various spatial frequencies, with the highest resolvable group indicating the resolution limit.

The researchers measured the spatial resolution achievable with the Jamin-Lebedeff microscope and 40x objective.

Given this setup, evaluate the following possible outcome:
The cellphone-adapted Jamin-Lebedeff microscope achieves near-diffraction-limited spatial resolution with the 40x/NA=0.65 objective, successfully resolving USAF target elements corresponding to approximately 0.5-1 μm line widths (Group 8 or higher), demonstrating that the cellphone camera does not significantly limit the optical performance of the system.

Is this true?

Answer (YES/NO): NO